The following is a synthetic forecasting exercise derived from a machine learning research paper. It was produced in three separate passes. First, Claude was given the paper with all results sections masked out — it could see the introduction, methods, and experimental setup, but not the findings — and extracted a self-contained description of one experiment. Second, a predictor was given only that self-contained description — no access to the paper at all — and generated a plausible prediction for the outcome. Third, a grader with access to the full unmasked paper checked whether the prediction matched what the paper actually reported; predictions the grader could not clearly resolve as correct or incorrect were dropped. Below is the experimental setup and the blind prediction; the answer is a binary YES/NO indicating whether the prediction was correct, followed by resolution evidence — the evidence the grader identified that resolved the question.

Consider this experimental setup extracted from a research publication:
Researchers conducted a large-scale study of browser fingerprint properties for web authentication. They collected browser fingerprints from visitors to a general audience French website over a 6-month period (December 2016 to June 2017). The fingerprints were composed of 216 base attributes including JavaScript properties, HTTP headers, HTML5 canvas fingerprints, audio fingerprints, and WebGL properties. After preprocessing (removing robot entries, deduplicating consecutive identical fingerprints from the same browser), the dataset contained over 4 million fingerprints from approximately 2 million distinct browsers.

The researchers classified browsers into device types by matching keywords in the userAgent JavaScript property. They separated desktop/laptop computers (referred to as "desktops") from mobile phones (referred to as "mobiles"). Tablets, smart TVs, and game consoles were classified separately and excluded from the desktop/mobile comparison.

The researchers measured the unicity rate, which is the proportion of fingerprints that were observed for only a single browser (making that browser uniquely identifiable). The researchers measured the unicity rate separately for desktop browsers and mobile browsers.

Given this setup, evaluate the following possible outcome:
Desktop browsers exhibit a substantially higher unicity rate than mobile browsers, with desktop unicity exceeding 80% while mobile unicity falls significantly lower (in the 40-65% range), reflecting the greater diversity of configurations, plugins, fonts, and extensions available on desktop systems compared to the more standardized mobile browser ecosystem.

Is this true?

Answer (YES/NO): YES